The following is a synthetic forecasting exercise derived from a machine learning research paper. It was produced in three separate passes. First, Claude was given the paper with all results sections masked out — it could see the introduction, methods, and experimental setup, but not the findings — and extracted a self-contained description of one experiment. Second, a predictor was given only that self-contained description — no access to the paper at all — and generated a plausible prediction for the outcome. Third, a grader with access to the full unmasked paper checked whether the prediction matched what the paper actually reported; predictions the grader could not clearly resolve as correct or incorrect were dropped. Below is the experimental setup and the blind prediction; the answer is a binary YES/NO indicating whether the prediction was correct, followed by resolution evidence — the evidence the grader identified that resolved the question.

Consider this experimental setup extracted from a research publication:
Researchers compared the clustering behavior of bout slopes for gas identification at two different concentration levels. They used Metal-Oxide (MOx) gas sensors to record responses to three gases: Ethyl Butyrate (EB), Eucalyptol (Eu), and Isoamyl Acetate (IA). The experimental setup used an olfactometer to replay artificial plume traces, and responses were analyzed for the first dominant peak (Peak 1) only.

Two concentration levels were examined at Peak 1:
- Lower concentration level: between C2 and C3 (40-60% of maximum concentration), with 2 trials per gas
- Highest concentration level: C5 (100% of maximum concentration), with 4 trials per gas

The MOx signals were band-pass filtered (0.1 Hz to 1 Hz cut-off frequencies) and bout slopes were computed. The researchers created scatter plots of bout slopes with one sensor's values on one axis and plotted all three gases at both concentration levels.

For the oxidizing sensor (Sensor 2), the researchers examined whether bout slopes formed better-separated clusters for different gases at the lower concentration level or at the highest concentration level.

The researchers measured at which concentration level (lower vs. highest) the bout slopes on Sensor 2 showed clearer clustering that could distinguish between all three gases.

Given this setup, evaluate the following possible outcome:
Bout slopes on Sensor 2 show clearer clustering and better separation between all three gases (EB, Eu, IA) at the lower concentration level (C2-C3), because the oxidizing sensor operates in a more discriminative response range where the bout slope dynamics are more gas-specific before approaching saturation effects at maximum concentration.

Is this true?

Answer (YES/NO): YES